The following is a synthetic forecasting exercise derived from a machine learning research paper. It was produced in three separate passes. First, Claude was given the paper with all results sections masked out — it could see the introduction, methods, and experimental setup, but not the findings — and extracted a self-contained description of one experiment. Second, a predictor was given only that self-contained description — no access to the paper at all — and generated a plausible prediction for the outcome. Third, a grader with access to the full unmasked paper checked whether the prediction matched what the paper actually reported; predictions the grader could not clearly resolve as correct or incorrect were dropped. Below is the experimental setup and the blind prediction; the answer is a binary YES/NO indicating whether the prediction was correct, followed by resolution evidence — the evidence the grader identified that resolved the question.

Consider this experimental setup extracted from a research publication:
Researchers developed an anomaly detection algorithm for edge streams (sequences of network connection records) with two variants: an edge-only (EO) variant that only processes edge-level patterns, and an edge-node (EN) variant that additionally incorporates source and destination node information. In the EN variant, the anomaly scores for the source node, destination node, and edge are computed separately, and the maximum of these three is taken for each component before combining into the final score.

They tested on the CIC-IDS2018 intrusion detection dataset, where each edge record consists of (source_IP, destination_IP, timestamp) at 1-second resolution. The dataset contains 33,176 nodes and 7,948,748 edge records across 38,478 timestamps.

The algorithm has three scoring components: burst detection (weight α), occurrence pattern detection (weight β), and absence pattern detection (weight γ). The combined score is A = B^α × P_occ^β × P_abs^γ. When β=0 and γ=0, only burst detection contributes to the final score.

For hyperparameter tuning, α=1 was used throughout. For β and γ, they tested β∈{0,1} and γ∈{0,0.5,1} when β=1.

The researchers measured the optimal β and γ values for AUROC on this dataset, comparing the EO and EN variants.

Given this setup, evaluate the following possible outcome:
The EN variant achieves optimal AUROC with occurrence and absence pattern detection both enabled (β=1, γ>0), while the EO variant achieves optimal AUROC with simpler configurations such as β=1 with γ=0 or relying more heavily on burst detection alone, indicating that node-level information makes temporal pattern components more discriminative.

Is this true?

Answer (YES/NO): NO